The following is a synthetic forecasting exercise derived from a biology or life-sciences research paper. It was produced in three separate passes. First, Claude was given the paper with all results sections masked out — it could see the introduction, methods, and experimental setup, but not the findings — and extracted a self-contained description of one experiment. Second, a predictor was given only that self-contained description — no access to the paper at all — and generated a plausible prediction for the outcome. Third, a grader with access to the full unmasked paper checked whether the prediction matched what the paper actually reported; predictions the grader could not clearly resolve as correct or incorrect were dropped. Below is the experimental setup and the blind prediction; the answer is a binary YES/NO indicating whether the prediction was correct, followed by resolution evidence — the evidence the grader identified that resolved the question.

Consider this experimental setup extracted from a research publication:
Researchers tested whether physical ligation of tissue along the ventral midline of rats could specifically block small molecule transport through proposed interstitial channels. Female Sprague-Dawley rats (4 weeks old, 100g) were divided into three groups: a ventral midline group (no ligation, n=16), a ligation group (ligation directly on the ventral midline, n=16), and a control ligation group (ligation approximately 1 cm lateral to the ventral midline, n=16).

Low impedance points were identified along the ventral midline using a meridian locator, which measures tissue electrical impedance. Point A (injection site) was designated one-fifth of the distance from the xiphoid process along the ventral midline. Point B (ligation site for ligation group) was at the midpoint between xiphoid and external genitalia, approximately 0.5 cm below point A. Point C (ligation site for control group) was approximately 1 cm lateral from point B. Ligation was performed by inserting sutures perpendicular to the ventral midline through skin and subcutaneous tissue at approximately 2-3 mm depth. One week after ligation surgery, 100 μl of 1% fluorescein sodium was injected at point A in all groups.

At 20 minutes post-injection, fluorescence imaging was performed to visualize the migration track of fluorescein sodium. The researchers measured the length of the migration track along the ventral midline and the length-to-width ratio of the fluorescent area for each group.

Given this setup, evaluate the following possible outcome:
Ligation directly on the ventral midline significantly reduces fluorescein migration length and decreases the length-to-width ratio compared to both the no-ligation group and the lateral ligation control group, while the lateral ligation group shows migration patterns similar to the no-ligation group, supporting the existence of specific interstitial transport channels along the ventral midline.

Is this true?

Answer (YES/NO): YES